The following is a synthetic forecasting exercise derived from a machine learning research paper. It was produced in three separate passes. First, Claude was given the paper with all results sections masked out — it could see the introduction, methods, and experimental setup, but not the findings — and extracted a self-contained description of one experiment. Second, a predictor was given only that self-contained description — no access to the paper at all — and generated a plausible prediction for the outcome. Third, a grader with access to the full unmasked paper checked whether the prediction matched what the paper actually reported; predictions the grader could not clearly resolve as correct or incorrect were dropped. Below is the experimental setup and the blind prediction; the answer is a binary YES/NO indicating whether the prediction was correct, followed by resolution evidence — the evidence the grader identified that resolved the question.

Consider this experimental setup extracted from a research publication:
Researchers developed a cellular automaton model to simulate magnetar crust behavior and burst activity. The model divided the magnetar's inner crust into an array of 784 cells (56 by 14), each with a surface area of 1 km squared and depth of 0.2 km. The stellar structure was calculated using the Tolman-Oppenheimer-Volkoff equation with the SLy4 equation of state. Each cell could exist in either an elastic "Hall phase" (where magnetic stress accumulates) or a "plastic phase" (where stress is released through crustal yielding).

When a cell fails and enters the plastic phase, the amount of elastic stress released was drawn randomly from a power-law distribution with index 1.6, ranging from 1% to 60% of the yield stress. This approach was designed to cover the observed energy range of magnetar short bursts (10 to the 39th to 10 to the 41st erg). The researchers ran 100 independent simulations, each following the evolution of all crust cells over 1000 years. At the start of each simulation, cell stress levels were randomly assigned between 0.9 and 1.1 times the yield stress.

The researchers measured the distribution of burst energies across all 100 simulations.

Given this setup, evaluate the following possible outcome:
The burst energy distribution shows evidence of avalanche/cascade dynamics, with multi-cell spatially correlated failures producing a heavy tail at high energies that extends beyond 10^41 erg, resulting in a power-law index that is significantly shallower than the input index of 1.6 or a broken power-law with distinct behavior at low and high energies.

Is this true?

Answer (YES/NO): NO